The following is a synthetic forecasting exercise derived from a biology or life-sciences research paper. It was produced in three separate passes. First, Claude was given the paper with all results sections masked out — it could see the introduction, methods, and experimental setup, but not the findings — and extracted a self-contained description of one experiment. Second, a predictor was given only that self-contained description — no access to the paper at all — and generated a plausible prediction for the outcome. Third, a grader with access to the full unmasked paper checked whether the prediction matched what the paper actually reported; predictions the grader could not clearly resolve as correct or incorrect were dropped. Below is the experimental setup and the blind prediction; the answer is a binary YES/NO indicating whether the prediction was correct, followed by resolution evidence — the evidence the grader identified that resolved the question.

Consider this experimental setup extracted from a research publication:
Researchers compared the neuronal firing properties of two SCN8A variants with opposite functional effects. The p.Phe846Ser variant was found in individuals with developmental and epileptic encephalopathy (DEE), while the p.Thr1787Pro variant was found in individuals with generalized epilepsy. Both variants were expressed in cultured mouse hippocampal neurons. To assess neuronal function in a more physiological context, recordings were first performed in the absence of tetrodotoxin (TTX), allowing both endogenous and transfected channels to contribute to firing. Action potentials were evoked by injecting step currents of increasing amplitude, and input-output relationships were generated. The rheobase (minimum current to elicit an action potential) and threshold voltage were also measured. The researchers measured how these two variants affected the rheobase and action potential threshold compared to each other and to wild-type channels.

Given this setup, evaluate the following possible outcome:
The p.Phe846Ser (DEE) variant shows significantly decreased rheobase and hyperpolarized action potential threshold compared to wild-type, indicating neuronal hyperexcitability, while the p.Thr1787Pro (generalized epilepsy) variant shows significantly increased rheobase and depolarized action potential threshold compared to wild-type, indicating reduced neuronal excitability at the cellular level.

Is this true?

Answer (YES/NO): YES